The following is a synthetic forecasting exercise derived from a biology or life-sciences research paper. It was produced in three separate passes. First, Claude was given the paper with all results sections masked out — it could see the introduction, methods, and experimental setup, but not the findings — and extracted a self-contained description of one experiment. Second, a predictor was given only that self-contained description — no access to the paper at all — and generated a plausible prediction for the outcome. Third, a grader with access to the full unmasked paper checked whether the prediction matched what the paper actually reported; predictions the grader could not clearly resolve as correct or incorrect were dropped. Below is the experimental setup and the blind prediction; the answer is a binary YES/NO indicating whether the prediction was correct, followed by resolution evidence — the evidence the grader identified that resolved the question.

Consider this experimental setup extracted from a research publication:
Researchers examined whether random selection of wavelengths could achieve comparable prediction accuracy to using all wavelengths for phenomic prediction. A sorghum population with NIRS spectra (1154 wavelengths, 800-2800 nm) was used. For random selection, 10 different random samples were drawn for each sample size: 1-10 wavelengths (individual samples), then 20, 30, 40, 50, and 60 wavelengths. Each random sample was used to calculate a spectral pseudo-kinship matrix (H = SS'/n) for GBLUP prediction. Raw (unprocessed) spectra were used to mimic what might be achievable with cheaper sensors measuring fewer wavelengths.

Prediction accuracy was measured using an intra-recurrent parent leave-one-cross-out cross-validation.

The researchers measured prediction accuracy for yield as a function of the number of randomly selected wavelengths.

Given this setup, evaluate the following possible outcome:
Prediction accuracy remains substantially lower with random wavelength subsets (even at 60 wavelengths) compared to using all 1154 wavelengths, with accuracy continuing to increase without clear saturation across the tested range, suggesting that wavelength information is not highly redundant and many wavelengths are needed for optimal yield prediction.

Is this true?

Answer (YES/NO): NO